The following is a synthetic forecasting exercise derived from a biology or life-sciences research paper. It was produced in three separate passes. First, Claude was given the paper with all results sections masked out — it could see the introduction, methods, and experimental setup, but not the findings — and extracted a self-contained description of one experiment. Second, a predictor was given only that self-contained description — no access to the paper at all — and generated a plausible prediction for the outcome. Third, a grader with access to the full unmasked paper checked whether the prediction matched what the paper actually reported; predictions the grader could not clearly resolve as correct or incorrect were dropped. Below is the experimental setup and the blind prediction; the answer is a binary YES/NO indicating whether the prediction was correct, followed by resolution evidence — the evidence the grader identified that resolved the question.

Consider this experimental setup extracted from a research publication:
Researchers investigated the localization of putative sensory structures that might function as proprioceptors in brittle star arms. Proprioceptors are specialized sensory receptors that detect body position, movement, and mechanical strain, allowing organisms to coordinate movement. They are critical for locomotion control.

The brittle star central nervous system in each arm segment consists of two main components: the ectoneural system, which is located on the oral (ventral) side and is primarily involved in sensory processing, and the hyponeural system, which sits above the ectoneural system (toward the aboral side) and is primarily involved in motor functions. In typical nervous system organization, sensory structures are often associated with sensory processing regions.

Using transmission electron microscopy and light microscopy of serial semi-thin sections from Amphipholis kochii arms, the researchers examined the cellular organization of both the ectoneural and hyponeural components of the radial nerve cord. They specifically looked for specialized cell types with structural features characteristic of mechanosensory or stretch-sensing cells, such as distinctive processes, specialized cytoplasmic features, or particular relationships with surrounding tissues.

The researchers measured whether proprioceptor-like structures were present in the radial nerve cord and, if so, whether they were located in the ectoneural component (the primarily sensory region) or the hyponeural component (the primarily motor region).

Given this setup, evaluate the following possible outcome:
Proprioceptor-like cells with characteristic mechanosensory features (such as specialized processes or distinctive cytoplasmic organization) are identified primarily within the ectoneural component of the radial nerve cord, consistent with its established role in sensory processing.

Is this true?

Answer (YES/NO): NO